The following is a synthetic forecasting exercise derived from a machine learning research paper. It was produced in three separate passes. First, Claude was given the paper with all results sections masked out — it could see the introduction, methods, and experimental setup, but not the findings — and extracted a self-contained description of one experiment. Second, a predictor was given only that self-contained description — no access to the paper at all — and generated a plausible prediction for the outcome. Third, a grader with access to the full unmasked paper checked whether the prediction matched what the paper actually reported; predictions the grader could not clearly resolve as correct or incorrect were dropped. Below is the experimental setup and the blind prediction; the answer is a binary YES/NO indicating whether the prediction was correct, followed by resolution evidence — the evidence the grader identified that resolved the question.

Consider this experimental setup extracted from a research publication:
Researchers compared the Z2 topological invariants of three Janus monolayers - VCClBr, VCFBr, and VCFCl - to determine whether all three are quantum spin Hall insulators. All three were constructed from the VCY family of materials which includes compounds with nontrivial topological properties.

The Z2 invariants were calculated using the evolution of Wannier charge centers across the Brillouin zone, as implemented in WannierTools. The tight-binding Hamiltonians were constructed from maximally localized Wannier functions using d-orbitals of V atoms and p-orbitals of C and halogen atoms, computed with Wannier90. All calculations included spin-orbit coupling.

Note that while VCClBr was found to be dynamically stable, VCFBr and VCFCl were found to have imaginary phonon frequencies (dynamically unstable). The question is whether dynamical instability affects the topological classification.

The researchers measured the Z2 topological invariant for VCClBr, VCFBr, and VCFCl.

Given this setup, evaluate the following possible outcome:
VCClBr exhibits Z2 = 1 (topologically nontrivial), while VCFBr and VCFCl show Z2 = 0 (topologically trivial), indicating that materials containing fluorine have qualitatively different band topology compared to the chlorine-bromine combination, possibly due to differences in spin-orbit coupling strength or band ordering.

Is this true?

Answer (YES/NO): NO